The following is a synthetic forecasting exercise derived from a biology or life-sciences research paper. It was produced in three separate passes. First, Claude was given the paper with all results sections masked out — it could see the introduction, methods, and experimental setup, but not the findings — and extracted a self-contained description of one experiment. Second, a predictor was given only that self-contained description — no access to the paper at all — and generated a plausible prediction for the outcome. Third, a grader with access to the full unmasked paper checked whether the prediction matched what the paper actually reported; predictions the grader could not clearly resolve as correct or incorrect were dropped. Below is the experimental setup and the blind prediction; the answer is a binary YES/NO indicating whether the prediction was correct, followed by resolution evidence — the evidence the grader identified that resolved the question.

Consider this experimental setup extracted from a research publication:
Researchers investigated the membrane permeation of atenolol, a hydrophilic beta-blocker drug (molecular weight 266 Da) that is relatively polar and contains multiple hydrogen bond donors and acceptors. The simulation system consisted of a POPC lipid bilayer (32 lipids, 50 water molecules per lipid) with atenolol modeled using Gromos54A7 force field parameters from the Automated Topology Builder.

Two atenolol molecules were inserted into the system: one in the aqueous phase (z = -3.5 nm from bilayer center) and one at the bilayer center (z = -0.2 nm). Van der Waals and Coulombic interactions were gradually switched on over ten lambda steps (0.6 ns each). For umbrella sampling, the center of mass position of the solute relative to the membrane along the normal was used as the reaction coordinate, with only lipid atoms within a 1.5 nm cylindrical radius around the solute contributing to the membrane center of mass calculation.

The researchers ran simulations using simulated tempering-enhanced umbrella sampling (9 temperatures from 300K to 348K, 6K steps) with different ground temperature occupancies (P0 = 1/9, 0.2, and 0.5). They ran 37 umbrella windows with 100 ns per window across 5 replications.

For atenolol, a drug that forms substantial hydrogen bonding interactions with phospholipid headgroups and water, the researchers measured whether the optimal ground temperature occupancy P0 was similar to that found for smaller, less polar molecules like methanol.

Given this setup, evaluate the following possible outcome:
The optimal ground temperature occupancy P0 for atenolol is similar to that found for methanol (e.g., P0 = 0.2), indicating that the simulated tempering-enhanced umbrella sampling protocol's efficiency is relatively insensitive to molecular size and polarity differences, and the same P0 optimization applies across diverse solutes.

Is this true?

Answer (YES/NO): NO